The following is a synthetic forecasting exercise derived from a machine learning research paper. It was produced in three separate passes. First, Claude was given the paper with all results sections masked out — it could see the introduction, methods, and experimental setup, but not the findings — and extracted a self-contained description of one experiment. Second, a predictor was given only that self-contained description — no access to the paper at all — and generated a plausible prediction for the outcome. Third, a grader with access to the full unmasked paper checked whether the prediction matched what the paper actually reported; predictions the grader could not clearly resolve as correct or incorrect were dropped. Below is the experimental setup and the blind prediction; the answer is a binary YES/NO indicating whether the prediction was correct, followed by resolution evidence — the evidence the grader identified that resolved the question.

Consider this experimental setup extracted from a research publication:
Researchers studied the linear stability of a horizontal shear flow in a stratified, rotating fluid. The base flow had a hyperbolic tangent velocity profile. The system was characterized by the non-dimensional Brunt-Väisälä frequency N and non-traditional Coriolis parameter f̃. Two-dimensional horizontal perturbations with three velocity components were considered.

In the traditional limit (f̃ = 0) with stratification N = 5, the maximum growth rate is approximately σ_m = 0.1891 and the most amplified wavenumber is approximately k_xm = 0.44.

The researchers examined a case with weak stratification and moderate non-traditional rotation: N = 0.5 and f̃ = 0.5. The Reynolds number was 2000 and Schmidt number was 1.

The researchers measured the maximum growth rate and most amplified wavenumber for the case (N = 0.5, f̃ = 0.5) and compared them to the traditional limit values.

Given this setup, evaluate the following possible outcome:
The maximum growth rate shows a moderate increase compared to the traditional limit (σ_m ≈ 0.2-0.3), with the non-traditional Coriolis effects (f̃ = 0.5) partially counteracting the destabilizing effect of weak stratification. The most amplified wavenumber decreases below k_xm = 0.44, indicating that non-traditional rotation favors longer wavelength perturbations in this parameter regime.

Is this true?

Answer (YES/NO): NO